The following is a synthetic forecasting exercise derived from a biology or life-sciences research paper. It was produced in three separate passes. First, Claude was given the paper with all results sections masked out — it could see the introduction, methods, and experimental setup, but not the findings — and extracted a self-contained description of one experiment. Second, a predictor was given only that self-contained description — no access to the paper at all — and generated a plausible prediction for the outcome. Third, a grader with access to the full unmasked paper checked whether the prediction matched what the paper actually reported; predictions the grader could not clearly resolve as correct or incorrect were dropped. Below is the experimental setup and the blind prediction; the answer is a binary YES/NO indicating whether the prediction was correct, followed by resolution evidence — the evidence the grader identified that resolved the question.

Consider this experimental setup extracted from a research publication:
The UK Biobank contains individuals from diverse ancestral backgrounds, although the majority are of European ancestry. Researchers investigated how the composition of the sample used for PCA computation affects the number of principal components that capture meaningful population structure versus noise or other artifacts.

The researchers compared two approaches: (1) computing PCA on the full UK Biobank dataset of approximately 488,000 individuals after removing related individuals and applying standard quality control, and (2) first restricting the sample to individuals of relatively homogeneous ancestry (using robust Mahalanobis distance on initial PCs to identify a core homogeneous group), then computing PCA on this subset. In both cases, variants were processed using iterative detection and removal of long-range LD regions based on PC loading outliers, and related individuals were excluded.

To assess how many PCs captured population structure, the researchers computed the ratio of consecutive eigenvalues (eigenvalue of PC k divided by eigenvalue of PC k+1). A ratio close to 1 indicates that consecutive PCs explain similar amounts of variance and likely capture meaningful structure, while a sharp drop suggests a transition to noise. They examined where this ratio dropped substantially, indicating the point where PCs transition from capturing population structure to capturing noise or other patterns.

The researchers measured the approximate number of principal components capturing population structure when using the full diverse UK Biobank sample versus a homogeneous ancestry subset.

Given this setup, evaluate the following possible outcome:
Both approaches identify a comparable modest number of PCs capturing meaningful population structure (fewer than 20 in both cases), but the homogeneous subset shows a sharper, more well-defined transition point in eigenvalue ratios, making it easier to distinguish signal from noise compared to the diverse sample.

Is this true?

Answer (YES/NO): NO